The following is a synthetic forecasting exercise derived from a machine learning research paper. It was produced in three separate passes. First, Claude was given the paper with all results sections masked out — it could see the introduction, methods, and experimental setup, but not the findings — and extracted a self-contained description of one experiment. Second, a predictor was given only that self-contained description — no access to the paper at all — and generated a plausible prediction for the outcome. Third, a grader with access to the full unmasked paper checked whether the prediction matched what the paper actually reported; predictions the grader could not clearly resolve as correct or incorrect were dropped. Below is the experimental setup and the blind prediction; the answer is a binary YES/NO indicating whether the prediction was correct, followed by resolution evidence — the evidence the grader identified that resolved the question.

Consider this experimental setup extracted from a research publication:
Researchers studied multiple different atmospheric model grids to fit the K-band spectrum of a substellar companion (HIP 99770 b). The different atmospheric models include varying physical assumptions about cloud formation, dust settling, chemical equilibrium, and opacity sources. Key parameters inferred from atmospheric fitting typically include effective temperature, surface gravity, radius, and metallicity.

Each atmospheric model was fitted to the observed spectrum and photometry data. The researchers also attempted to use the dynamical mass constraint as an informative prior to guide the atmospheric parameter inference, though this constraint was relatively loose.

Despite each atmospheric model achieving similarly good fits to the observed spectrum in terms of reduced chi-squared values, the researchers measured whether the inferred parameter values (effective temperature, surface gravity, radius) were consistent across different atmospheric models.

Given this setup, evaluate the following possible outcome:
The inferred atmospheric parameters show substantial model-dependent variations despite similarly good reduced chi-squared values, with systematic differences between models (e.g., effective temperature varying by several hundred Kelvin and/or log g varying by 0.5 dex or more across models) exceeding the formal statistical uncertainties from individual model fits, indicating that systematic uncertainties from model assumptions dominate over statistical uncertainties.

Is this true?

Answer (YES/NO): YES